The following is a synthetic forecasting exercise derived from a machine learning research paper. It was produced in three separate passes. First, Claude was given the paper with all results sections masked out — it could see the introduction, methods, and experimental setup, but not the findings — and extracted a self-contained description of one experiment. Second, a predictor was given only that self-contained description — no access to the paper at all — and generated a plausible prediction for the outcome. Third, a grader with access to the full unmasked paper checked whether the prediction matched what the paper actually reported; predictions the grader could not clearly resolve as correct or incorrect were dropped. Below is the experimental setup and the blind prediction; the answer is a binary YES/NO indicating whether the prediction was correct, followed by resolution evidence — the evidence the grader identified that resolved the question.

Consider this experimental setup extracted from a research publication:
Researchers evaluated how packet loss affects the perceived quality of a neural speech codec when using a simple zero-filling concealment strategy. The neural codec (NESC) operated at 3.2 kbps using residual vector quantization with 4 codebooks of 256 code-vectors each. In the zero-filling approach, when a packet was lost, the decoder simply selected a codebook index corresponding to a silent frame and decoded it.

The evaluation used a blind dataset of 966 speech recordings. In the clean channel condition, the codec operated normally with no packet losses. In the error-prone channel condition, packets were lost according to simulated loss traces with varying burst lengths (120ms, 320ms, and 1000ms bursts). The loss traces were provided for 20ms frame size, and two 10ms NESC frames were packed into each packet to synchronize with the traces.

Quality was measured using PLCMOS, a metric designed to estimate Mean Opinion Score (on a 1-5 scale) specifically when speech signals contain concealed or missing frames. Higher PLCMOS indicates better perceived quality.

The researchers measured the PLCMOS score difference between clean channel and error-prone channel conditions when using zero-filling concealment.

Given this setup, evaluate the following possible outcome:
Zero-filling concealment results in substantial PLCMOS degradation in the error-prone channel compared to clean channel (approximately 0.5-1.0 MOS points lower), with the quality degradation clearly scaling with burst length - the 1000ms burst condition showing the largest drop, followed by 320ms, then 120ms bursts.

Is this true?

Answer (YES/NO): NO